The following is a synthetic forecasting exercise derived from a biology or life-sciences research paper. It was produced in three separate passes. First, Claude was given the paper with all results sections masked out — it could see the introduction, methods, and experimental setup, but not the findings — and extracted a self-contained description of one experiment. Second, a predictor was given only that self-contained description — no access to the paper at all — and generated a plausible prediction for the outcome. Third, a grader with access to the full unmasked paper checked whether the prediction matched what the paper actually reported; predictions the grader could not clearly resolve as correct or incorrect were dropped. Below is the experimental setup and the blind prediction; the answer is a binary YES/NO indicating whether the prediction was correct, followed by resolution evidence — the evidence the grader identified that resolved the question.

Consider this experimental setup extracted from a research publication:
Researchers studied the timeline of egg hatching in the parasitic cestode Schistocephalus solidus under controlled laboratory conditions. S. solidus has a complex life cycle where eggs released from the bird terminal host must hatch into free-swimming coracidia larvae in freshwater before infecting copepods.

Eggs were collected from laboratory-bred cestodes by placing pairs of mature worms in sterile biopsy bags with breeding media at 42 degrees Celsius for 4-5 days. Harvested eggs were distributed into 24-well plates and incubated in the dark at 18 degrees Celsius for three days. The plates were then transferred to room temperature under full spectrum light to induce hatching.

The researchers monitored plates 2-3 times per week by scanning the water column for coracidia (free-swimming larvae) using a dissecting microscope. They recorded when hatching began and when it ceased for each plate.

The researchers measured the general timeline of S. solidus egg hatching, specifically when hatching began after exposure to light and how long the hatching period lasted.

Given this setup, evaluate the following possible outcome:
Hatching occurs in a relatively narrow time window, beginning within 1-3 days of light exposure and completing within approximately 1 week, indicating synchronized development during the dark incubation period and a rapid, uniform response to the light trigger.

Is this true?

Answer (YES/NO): NO